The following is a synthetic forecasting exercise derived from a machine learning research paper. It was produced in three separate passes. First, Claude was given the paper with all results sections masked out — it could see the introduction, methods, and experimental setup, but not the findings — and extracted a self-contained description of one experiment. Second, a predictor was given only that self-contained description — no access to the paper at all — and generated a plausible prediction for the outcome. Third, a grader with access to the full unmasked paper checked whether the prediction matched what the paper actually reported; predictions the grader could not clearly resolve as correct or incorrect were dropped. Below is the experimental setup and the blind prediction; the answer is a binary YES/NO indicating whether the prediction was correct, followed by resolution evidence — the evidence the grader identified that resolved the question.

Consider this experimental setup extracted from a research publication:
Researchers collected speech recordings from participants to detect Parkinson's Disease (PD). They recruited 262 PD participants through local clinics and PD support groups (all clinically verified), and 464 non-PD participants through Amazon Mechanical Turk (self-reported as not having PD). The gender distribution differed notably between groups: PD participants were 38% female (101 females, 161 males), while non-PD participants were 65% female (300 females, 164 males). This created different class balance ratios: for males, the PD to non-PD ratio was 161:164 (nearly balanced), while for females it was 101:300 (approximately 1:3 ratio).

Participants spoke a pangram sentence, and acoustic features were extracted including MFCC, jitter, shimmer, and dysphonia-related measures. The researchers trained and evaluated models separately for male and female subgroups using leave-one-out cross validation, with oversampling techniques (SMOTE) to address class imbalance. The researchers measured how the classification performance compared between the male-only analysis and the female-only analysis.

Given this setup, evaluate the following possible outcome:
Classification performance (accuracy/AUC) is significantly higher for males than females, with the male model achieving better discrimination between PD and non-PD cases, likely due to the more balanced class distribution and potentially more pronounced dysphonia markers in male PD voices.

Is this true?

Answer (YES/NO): NO